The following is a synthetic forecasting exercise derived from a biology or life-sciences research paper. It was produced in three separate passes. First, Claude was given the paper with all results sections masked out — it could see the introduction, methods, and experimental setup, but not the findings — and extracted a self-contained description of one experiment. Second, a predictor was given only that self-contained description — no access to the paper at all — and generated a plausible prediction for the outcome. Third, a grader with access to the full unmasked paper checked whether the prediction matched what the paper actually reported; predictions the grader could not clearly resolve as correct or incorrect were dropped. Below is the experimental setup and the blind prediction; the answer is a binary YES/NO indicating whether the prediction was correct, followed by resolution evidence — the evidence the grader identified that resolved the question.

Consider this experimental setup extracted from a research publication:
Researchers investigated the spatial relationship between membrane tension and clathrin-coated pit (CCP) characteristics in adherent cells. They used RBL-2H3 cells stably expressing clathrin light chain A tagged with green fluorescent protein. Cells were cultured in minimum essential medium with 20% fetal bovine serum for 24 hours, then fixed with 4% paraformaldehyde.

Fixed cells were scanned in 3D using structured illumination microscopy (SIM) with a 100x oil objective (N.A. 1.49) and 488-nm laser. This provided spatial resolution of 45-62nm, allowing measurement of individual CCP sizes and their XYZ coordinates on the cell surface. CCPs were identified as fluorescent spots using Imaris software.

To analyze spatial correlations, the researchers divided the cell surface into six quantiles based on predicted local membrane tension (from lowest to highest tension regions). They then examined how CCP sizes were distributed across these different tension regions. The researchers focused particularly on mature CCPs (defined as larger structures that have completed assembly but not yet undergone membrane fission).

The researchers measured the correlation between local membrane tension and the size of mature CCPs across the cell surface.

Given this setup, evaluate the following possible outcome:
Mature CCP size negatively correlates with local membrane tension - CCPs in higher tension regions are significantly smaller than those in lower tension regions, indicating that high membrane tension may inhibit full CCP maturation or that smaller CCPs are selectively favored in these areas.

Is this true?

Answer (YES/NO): NO